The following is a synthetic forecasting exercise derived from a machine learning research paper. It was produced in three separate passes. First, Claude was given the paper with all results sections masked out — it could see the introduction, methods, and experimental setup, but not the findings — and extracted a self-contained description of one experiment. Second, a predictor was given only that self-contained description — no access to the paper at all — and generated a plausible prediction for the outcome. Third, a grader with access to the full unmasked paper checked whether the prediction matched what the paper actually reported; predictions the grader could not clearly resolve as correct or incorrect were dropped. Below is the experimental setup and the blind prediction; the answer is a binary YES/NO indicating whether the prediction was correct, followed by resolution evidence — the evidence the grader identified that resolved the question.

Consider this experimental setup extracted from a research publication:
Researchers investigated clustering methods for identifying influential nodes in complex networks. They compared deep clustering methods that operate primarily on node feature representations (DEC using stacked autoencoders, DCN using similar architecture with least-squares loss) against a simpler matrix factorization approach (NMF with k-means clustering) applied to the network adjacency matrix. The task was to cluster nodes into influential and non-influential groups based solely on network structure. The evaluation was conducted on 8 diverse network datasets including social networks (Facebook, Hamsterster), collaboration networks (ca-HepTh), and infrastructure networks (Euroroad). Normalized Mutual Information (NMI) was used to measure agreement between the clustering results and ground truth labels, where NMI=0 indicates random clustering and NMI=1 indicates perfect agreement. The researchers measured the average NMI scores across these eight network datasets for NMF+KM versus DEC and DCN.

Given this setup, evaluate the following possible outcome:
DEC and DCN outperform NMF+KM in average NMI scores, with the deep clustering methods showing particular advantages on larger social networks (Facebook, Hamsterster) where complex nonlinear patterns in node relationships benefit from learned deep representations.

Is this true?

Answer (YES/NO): NO